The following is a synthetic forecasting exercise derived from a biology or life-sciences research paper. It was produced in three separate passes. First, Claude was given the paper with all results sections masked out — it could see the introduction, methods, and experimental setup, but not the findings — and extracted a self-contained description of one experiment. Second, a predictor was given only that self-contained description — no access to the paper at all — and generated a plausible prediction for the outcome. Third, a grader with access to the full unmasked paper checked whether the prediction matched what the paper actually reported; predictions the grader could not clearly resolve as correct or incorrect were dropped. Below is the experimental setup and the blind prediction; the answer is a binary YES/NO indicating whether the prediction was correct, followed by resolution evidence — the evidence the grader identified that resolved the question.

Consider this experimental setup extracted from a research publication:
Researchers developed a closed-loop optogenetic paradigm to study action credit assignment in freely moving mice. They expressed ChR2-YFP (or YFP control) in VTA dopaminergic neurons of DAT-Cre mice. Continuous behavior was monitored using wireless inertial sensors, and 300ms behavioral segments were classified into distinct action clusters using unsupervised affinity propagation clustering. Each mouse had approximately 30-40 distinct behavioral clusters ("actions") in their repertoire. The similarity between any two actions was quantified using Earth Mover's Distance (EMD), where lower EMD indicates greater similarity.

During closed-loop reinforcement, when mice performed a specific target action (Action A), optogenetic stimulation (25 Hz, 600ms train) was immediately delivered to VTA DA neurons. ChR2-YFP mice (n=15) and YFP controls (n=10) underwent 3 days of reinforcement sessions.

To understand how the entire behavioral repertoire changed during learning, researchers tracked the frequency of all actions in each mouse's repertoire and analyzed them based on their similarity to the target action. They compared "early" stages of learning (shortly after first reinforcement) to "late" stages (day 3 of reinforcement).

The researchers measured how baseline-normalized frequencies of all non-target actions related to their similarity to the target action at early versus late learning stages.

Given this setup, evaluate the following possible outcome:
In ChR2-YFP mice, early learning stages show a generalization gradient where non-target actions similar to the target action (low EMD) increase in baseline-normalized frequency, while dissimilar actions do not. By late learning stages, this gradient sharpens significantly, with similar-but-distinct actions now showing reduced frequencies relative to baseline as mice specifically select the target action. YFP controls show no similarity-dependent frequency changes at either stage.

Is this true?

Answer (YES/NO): YES